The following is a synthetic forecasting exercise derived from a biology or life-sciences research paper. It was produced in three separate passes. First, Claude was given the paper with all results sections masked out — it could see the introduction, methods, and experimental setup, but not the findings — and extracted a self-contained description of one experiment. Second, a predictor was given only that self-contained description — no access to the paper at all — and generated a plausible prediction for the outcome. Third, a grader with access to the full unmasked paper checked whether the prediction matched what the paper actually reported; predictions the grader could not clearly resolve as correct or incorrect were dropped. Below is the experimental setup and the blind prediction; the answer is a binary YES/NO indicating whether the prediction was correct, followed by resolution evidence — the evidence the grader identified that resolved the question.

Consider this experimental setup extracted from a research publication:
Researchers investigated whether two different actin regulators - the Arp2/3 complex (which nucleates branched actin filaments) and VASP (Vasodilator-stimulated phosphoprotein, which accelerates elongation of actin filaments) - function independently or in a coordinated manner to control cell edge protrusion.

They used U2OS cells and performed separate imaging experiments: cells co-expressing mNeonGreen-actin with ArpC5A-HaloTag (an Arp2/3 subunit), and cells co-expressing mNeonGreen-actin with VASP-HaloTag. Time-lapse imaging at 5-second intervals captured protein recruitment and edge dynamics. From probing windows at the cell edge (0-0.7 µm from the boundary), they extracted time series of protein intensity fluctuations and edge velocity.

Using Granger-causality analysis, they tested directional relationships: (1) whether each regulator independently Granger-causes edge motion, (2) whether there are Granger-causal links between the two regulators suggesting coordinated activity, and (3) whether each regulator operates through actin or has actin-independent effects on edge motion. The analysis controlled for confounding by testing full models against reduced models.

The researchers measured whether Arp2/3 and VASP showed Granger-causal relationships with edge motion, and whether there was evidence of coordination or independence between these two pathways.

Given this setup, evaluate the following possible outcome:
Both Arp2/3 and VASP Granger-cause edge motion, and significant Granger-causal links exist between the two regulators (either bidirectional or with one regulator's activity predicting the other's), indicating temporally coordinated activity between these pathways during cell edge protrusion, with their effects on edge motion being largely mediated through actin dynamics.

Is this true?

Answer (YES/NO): NO